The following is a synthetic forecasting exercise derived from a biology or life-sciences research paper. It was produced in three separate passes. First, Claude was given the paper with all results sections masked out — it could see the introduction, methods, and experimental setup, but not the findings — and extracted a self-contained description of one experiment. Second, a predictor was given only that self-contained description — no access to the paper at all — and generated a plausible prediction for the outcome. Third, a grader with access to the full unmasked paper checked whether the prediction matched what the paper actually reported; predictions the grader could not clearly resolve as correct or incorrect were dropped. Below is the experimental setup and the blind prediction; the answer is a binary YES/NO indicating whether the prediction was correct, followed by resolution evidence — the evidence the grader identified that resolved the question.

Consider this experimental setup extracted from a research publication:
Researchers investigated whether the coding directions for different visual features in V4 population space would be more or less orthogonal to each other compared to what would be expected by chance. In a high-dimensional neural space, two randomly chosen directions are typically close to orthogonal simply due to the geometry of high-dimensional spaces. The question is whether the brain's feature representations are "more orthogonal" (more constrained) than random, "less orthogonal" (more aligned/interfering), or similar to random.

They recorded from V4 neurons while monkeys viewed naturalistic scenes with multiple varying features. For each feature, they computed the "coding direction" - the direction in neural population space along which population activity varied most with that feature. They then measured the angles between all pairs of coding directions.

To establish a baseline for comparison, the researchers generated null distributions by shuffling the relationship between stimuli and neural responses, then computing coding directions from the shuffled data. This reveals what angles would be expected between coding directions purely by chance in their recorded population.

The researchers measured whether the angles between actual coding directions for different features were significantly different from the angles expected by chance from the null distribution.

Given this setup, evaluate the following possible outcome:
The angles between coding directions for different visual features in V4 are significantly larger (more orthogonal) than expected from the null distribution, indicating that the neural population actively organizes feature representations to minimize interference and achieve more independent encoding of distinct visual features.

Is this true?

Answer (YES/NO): NO